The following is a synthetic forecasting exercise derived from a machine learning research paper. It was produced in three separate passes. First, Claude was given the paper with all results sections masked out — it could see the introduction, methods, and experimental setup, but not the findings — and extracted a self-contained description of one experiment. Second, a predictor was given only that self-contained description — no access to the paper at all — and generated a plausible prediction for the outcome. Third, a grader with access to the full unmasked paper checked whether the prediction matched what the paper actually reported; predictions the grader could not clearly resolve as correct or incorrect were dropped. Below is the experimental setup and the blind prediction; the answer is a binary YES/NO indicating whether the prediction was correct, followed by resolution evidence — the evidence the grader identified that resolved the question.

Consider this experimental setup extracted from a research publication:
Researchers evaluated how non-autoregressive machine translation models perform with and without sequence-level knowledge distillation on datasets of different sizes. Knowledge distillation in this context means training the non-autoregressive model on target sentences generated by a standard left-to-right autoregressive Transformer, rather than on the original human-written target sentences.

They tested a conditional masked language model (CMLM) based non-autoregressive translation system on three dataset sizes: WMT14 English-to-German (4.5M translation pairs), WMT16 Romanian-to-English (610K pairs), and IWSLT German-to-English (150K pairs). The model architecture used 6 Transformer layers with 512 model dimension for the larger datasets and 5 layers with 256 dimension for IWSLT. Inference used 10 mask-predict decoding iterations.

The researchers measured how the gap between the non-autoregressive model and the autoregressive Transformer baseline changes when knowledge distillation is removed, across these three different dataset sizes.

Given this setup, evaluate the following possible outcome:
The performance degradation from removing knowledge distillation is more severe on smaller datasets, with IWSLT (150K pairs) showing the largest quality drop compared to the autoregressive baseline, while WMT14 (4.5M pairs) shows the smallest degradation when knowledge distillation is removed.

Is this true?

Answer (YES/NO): NO